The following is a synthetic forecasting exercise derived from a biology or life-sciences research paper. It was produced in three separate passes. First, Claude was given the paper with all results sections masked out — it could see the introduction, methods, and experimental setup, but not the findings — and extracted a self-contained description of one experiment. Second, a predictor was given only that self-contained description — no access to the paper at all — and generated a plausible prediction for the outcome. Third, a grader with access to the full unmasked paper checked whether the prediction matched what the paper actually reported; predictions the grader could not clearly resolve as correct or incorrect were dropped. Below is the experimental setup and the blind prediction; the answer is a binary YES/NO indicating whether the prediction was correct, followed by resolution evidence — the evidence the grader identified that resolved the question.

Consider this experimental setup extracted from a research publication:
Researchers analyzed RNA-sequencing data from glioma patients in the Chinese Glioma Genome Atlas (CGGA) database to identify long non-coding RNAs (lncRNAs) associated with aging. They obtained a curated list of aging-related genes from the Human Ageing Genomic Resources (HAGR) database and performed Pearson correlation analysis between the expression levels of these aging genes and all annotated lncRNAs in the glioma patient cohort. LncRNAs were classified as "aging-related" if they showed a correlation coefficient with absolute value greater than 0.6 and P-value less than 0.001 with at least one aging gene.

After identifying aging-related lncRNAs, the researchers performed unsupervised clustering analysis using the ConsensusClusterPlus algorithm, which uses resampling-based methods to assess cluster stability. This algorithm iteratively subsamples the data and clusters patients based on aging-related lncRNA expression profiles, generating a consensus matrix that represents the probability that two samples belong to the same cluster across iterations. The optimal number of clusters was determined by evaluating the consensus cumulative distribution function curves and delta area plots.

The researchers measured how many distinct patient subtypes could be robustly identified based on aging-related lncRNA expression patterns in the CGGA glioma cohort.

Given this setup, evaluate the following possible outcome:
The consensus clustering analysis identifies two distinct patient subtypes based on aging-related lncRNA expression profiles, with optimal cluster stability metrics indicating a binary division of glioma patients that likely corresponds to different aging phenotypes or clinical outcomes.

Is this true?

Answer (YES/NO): NO